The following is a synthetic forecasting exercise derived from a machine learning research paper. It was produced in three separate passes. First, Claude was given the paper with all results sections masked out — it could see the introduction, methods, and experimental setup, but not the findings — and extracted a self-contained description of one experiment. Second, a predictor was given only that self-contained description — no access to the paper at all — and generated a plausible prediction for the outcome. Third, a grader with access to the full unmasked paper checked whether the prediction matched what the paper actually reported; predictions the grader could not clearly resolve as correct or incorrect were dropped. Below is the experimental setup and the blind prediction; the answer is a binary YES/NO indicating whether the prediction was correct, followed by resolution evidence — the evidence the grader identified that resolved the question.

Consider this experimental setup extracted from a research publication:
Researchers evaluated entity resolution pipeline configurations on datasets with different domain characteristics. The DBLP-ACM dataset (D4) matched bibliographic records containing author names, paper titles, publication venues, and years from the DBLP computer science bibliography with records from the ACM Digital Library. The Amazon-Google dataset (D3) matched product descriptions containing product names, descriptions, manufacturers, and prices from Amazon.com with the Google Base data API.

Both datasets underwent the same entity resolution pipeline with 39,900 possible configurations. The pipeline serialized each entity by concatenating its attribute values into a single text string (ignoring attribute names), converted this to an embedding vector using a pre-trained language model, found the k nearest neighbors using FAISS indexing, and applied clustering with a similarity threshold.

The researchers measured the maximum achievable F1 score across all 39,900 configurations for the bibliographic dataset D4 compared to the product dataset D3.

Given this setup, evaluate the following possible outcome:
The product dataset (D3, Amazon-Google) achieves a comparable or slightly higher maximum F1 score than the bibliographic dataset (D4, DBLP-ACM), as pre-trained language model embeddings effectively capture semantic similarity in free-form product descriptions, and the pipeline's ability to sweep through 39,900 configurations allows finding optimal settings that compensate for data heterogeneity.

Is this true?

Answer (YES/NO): NO